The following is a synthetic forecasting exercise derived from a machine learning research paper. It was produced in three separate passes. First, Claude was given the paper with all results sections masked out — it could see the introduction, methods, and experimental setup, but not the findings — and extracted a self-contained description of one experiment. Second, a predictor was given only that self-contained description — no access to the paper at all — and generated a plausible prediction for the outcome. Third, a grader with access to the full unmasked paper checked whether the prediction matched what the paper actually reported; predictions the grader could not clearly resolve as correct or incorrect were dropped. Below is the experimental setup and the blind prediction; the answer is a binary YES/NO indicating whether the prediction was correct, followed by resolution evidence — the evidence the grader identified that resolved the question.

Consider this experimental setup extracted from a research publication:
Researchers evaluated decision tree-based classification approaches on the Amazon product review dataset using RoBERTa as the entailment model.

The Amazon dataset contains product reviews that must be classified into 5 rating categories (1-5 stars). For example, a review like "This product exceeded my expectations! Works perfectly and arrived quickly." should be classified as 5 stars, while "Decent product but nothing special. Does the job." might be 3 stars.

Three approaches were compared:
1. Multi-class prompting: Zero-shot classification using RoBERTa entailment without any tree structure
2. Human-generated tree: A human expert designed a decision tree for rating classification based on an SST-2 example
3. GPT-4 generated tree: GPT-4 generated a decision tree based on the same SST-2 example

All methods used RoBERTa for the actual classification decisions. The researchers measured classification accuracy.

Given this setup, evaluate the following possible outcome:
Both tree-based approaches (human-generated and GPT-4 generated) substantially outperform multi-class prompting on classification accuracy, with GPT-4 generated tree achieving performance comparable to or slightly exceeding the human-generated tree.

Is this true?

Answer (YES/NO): NO